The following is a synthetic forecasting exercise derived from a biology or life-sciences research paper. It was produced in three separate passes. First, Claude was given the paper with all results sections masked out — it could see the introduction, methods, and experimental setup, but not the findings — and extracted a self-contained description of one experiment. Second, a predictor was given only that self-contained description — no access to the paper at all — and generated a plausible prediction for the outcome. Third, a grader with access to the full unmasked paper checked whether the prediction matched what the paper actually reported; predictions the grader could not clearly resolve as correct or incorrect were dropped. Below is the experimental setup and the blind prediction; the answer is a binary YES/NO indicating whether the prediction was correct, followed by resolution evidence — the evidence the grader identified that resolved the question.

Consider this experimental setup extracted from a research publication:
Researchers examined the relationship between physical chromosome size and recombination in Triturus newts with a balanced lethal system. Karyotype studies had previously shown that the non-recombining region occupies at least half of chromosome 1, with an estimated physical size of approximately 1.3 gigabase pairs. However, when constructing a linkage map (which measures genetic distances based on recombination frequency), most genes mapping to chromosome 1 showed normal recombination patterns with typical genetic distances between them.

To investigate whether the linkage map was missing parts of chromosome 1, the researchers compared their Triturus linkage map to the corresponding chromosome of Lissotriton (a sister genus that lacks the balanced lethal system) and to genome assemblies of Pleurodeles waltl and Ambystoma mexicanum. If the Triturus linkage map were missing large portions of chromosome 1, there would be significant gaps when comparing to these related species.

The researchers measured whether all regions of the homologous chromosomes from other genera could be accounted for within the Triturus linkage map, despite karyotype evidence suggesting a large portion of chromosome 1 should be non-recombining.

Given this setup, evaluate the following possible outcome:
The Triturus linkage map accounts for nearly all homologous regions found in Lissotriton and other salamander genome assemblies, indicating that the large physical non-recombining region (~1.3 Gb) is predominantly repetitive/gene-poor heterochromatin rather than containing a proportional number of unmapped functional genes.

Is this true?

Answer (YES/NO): YES